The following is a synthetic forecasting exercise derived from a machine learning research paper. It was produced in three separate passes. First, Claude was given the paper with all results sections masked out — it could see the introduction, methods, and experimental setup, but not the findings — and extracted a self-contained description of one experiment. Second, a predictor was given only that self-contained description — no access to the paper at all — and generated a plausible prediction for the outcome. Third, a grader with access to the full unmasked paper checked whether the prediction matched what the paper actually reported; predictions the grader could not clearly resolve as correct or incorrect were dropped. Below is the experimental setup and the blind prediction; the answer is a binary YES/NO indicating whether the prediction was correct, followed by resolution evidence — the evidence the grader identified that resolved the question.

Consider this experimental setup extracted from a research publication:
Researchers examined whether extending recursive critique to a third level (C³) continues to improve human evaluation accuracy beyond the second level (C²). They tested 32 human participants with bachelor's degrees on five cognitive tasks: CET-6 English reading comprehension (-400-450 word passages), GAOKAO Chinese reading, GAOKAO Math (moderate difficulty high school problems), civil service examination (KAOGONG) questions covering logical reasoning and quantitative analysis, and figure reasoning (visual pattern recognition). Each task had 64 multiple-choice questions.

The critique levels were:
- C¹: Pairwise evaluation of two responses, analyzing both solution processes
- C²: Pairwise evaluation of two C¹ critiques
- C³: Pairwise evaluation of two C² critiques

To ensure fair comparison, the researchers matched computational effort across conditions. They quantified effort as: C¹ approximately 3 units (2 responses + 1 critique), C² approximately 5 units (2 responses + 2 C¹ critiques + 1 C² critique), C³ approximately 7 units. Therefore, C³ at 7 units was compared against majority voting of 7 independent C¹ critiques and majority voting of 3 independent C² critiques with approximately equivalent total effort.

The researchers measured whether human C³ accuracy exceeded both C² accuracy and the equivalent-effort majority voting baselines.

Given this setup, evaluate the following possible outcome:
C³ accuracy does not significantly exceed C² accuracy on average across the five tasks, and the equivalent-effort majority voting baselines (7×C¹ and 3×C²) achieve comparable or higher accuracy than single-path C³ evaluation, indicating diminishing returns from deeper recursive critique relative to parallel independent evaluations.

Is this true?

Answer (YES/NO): NO